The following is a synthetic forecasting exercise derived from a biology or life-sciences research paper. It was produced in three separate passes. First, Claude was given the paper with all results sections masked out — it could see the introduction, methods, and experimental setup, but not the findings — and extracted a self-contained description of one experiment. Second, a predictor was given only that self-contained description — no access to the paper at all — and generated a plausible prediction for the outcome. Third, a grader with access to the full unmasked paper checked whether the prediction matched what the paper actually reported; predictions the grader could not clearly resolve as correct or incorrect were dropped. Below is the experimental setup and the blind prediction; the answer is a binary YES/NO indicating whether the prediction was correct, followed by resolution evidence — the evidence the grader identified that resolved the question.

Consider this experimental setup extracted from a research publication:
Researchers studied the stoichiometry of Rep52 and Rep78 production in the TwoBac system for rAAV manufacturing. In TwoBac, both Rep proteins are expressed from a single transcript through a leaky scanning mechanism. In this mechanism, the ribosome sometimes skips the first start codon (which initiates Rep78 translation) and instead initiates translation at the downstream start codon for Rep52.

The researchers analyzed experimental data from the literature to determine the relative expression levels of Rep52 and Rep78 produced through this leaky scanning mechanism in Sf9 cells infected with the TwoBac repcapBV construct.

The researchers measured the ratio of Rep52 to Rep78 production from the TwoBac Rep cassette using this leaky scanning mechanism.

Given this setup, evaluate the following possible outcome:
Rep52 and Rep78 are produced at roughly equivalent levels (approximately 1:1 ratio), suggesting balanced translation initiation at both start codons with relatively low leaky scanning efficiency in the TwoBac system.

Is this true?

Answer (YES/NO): YES